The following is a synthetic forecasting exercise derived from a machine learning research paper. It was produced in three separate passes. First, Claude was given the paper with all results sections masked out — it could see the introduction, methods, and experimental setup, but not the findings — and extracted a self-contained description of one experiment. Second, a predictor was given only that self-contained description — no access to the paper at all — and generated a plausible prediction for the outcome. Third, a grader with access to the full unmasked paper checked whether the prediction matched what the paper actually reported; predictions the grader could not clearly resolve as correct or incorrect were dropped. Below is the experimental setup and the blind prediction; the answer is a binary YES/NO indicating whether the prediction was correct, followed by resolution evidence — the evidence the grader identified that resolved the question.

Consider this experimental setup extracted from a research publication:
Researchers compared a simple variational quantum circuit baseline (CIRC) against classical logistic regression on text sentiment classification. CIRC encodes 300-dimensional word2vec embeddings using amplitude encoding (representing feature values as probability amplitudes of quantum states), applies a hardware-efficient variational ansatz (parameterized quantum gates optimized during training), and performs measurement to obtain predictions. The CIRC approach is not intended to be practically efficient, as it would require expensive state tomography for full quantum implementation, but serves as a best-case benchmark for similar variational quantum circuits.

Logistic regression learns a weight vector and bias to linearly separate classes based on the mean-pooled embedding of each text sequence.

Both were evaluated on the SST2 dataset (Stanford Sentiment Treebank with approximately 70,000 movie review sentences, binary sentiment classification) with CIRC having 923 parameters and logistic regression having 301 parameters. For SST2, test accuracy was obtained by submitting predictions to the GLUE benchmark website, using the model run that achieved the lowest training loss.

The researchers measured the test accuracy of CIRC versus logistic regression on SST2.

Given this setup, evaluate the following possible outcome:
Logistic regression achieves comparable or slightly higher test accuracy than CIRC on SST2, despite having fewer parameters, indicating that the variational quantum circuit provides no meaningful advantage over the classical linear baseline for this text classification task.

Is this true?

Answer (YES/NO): YES